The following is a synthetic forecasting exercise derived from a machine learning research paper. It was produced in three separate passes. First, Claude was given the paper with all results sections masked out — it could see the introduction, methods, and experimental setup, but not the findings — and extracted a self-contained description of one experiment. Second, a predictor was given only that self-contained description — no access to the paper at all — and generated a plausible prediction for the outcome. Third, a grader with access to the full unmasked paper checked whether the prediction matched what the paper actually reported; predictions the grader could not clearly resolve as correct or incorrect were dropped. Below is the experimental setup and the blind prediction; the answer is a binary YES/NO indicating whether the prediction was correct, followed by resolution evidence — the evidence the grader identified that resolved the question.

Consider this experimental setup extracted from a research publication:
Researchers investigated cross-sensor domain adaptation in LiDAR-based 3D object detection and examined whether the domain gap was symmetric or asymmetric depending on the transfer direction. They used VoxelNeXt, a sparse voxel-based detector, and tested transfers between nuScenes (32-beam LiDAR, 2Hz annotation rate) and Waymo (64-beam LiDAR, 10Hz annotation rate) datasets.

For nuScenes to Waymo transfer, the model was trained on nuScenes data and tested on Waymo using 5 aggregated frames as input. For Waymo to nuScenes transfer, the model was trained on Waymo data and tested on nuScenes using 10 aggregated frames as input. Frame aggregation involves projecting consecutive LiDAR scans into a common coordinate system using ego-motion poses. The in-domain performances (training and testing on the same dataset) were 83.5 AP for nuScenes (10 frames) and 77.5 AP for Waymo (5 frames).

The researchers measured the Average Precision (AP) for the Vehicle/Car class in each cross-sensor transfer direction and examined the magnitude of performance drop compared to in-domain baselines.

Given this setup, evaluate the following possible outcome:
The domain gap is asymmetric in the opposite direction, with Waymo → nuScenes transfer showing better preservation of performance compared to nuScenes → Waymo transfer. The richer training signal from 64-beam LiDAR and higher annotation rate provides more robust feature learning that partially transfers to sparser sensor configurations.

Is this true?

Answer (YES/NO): YES